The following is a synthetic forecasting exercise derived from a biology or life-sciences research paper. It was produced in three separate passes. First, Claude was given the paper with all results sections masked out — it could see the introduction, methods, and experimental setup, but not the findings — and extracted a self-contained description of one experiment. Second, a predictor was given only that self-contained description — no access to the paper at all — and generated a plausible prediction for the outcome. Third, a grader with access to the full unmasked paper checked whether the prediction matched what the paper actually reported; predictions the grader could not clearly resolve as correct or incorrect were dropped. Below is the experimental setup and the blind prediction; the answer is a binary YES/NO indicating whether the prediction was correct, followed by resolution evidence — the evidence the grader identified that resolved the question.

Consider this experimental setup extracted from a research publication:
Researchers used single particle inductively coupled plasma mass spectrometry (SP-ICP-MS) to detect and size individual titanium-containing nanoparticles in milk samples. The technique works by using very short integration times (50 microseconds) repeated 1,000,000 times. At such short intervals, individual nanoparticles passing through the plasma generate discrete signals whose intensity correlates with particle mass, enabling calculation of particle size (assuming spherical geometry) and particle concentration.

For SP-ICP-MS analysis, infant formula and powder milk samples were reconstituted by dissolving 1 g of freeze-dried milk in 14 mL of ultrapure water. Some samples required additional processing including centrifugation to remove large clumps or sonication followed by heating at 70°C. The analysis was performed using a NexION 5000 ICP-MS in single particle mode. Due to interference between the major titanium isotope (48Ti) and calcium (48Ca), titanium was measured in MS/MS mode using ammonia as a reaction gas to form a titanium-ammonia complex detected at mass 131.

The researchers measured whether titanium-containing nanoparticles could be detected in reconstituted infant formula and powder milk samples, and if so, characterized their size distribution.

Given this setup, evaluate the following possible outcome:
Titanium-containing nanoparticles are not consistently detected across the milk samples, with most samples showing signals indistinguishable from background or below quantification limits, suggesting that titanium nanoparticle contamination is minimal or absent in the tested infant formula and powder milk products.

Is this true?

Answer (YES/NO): NO